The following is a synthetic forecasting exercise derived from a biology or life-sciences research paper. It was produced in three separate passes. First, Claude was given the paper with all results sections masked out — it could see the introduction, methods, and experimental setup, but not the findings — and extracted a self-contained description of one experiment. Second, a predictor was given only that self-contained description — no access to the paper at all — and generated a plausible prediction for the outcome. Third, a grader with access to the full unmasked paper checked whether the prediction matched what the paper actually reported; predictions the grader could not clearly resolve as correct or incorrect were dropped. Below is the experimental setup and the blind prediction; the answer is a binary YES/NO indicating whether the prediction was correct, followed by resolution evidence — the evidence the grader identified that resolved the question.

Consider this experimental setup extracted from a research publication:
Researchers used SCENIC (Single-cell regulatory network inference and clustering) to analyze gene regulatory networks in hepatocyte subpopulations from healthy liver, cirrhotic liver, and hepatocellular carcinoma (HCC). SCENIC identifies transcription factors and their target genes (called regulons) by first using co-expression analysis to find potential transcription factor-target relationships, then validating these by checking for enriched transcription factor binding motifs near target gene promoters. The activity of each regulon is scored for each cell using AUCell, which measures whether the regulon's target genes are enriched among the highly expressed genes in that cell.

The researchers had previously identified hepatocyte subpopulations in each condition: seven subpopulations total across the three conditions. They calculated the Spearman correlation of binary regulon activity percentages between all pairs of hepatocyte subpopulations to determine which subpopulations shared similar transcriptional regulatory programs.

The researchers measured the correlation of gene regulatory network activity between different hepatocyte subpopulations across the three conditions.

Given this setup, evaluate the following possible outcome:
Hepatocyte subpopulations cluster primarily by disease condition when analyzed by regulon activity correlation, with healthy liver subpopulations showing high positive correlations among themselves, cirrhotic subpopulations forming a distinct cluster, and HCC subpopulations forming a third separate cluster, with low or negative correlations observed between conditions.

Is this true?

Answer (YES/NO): NO